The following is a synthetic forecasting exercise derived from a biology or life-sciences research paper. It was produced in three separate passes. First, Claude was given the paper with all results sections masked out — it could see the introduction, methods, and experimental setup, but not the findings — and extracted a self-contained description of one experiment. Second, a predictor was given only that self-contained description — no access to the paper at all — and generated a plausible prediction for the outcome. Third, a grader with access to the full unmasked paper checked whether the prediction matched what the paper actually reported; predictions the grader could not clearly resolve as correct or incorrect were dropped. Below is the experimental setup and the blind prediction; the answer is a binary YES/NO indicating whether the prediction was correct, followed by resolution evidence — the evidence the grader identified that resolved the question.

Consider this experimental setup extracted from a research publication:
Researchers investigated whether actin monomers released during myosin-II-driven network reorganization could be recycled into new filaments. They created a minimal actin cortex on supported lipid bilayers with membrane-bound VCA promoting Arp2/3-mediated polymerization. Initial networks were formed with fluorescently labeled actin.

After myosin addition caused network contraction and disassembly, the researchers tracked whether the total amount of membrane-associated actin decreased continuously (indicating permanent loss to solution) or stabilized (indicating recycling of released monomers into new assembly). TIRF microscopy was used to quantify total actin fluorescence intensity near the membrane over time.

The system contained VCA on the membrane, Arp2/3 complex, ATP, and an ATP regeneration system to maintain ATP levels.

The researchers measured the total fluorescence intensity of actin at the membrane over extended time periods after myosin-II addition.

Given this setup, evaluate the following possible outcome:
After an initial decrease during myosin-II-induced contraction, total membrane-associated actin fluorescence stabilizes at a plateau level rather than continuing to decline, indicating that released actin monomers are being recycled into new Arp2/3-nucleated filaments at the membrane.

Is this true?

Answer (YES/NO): YES